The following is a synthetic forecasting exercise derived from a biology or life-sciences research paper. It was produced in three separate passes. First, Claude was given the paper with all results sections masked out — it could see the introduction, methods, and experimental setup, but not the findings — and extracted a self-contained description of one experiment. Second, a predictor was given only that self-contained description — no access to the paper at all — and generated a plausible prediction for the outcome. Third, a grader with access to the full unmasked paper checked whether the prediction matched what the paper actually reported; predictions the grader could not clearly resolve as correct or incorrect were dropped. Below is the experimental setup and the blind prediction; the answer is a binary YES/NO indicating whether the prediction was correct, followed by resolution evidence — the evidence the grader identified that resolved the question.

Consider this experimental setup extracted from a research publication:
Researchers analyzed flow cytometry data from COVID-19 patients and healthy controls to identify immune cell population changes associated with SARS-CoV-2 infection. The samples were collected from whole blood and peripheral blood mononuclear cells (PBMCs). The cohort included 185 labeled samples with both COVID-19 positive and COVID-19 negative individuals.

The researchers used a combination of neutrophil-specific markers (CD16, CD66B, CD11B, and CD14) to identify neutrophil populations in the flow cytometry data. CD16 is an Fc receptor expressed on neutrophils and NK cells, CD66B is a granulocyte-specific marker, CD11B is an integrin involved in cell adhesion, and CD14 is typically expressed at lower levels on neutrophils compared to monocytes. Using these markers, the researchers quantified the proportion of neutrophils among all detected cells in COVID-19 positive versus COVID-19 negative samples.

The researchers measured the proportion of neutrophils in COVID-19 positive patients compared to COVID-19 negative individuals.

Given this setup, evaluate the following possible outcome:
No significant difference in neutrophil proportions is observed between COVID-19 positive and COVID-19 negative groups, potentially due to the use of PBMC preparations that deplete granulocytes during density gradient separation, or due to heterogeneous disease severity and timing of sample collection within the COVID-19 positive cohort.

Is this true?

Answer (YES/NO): NO